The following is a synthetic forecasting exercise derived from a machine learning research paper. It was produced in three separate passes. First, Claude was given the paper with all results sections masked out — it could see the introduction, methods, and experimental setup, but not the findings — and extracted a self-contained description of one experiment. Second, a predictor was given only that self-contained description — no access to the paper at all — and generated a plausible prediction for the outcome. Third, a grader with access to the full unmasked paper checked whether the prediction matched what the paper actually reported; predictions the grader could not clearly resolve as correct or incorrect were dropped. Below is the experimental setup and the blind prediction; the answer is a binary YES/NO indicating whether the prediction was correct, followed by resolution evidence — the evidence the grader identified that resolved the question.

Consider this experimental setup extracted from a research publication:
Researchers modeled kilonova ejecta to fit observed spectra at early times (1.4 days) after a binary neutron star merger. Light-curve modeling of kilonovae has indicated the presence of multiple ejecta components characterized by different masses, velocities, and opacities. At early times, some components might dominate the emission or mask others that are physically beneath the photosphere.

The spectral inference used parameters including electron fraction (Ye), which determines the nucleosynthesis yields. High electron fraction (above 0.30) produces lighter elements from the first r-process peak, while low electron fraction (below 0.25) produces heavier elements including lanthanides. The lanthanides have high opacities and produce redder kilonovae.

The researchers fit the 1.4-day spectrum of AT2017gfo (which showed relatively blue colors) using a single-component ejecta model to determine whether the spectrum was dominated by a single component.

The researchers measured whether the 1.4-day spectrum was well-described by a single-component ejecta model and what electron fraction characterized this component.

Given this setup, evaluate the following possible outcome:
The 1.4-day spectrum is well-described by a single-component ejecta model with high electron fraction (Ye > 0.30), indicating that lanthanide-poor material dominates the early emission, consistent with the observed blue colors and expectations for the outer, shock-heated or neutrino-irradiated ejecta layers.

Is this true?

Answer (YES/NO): YES